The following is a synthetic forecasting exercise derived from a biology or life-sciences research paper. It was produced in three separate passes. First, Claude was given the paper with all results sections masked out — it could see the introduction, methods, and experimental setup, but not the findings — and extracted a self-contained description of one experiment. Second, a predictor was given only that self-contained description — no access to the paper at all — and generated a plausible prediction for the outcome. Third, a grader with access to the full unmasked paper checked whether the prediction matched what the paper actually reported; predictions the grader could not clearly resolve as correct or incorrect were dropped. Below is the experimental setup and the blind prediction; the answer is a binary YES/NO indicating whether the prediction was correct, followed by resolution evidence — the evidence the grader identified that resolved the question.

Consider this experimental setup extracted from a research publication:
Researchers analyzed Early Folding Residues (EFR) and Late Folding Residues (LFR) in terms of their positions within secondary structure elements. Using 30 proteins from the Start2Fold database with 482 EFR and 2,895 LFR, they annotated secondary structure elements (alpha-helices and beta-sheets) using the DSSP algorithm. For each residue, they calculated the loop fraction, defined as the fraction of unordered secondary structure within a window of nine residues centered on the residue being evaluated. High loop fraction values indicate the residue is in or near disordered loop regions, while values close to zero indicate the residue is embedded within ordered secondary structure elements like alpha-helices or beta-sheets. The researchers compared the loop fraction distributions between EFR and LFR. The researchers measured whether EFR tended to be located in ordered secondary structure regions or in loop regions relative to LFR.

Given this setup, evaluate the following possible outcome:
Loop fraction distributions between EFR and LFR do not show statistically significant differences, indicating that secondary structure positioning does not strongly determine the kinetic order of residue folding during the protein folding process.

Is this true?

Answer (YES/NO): NO